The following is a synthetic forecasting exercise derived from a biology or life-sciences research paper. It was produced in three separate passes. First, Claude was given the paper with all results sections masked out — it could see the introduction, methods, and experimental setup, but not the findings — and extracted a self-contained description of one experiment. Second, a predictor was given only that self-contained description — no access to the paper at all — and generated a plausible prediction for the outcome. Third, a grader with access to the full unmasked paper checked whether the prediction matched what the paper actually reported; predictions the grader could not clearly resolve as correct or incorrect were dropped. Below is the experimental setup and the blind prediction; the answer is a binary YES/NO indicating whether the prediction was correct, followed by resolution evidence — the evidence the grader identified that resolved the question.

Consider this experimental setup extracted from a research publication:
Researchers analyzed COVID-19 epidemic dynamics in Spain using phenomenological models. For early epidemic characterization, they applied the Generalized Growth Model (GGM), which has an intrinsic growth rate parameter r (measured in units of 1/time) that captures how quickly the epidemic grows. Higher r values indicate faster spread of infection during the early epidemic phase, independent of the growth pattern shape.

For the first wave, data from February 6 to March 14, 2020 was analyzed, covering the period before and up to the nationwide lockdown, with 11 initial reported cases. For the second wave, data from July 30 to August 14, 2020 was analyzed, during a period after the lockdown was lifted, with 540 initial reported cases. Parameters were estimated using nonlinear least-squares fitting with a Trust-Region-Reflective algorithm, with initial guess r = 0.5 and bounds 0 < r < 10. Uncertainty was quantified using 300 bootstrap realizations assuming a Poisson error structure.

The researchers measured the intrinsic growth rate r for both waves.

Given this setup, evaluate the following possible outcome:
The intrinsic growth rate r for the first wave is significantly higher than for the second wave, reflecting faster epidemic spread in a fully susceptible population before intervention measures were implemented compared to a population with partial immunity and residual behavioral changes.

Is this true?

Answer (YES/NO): NO